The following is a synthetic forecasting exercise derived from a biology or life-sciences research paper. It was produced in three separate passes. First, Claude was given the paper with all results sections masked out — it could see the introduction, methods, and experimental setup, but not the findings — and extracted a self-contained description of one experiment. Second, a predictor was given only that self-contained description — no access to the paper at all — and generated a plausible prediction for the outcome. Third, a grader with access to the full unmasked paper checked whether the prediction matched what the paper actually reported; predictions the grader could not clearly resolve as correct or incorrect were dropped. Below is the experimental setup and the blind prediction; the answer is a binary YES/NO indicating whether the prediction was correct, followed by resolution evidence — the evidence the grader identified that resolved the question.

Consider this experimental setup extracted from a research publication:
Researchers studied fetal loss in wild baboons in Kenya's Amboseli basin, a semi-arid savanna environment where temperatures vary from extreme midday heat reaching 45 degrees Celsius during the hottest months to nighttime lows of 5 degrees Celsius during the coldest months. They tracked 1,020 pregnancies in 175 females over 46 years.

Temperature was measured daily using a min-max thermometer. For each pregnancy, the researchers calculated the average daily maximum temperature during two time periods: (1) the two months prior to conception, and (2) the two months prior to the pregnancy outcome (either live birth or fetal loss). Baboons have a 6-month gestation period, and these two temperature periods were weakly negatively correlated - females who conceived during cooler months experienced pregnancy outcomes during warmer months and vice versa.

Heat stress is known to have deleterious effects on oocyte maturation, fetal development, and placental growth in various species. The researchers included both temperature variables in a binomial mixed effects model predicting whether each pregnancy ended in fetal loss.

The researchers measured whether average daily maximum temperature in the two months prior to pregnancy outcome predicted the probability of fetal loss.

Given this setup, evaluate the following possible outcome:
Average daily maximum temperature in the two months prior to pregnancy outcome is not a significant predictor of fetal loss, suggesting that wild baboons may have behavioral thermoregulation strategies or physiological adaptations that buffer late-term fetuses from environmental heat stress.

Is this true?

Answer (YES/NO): NO